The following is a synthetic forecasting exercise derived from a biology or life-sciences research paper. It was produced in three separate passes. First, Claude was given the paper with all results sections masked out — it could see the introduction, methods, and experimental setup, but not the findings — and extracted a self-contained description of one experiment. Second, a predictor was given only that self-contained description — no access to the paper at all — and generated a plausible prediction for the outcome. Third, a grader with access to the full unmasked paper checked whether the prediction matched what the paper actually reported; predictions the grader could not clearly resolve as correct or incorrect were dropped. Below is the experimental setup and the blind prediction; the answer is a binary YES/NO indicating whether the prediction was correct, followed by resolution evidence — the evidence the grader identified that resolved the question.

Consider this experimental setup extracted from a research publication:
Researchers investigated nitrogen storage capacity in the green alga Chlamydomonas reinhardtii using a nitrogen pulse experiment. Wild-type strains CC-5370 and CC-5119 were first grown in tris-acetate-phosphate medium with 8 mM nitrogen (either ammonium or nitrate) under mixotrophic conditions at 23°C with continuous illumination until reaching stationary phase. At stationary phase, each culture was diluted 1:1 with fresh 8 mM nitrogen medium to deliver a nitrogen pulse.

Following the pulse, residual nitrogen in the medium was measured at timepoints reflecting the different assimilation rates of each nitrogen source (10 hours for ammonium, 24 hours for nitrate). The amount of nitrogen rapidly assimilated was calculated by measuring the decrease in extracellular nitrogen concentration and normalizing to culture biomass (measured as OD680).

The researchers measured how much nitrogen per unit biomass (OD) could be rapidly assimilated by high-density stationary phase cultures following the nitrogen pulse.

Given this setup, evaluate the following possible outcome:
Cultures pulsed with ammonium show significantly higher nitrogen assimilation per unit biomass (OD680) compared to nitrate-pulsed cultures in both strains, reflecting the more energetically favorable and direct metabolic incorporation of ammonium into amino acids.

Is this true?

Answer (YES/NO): NO